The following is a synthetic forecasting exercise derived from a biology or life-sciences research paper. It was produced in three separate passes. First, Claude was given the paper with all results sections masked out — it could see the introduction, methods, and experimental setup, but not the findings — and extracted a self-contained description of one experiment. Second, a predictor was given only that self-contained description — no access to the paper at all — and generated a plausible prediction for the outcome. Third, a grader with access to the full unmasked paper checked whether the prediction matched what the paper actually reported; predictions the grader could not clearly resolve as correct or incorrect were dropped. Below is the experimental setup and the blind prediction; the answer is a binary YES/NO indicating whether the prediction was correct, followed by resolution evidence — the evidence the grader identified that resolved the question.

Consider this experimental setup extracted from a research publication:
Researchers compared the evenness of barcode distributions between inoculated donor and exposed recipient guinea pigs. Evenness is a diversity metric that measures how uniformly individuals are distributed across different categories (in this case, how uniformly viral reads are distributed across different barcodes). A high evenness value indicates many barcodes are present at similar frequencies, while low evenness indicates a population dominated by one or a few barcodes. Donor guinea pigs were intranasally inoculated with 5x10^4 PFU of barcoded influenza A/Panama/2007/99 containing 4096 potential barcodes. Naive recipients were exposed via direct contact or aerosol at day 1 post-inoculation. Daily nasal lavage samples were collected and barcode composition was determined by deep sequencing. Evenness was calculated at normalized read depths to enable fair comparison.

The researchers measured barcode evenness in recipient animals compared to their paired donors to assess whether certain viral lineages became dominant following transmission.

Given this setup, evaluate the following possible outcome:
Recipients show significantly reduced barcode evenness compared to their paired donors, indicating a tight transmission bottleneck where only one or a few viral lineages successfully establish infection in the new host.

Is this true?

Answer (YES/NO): YES